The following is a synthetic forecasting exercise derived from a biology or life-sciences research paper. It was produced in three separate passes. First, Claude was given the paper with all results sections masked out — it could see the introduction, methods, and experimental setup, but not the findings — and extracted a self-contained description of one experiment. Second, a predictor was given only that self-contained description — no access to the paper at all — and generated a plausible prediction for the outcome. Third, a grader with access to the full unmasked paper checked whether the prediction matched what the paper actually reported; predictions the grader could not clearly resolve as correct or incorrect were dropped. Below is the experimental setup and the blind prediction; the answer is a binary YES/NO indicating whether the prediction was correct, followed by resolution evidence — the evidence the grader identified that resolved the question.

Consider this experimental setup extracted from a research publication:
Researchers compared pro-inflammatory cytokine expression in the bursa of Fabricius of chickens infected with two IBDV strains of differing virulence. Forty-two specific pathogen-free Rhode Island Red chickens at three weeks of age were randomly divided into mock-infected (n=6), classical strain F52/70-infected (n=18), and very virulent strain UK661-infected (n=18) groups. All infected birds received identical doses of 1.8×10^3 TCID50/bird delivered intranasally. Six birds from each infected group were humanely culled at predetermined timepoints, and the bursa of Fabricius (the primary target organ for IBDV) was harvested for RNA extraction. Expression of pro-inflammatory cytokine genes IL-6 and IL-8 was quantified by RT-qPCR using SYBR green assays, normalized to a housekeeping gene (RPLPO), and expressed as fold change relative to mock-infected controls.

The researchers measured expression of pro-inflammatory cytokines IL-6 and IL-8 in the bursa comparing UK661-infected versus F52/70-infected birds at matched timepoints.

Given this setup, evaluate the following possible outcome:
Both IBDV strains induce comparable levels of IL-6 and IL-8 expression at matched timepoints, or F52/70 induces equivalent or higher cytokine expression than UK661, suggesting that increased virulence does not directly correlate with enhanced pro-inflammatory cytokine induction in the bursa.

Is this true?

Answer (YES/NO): YES